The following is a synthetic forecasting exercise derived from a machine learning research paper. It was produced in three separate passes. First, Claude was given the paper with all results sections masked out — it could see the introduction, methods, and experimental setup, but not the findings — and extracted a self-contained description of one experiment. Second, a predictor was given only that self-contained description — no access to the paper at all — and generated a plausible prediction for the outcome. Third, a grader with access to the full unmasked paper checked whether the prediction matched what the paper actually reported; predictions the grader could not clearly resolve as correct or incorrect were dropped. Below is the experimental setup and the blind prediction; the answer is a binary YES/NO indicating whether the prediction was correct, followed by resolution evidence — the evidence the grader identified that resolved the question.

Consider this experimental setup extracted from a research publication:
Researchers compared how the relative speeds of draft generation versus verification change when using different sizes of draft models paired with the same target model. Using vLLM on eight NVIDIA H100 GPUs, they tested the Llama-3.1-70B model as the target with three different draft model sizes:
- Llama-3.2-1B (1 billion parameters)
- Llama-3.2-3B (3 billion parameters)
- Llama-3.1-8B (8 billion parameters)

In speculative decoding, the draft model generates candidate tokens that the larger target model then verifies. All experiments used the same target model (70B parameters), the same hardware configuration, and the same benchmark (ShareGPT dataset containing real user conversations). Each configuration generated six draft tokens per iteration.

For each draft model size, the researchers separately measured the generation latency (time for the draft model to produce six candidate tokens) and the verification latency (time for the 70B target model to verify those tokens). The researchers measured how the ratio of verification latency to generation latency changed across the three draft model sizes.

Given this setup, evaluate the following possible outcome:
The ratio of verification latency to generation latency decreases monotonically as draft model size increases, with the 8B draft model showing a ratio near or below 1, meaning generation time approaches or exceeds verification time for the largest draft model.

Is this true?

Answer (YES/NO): NO